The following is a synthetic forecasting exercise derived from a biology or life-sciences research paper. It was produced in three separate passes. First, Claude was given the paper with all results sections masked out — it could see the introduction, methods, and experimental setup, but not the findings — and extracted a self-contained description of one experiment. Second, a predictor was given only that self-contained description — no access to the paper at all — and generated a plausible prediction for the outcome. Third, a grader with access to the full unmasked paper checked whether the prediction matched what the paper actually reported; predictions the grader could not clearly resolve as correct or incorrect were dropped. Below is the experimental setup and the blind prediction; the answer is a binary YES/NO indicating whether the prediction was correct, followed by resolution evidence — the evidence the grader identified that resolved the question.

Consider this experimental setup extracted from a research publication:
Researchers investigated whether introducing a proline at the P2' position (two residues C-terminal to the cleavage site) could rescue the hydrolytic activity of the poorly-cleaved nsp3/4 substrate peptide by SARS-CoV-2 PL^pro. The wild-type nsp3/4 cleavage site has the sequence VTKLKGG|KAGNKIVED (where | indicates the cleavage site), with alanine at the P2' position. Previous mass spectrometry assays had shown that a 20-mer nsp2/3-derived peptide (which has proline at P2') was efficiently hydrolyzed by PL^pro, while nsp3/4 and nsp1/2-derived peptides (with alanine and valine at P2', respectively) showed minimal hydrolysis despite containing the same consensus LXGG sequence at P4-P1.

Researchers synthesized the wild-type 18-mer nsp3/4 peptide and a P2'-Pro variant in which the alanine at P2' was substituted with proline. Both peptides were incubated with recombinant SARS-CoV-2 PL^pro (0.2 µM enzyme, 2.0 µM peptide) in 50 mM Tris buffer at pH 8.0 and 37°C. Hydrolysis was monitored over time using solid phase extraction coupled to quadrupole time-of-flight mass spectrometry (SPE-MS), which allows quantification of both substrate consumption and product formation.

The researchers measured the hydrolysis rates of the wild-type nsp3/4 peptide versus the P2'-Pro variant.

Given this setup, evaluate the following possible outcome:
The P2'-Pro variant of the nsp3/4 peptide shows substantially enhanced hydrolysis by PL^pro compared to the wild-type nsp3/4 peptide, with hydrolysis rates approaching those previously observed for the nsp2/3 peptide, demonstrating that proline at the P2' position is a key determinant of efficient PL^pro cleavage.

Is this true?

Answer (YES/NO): NO